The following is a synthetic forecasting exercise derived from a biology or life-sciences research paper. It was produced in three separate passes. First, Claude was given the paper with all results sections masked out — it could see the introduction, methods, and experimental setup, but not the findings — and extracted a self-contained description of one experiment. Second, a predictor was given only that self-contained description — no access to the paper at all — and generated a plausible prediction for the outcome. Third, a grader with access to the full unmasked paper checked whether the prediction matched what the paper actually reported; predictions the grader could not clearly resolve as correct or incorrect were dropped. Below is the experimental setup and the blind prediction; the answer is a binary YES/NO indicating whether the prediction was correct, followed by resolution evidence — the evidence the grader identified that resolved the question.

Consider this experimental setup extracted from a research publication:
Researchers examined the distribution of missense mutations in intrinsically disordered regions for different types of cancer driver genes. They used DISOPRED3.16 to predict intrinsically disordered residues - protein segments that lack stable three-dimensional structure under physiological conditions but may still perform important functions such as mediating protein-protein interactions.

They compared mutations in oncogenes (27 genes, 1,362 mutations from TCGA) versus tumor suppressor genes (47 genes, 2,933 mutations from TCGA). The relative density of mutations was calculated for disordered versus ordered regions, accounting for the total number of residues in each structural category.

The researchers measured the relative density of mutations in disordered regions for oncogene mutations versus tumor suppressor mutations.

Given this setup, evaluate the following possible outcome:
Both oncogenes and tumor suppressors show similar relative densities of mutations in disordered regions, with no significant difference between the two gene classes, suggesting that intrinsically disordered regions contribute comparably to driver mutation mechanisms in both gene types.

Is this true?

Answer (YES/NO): YES